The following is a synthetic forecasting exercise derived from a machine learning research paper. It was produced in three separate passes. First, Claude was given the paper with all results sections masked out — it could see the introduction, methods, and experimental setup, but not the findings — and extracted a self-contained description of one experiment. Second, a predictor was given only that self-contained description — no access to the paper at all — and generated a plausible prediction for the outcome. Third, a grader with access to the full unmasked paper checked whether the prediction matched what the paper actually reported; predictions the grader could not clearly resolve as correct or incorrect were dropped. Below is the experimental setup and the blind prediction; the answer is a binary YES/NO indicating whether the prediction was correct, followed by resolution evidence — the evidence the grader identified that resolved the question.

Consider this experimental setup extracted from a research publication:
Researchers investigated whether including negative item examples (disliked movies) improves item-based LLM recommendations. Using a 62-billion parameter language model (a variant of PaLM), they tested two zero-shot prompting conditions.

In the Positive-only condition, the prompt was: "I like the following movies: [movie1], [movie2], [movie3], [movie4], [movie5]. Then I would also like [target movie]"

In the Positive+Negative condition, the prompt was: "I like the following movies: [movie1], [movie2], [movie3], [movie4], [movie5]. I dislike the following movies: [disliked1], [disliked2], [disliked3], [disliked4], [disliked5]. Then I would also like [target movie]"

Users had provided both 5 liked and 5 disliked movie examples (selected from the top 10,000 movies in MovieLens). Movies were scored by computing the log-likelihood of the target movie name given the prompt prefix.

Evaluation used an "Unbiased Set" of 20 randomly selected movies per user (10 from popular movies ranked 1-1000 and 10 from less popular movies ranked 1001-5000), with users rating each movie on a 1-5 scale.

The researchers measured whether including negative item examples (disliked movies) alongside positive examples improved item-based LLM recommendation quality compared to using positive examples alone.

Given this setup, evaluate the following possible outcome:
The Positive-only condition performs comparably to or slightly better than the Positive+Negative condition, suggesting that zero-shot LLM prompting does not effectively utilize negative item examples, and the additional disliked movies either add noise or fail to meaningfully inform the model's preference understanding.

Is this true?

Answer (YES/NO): YES